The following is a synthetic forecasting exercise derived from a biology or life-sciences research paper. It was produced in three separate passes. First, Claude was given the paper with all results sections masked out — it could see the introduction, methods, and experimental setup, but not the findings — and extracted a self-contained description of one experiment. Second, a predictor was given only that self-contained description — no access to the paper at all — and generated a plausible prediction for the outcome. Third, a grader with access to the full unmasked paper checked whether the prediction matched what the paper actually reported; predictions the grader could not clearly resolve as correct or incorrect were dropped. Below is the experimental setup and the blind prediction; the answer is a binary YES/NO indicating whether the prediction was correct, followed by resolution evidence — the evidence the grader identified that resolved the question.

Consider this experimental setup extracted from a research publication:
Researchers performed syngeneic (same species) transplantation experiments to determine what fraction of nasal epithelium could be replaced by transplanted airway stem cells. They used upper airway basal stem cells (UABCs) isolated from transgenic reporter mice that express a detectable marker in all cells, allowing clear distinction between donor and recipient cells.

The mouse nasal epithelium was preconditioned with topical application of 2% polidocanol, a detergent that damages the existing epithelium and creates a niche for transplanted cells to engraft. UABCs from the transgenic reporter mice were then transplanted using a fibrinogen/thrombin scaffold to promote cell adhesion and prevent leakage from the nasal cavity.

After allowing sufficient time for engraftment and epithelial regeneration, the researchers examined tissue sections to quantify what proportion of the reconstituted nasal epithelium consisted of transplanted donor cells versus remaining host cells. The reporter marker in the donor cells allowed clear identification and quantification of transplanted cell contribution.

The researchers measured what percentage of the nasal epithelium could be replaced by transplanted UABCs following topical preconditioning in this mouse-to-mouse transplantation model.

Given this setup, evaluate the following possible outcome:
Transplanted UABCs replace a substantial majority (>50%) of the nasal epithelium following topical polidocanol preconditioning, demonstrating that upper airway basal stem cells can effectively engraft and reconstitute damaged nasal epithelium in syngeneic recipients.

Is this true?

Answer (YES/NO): NO